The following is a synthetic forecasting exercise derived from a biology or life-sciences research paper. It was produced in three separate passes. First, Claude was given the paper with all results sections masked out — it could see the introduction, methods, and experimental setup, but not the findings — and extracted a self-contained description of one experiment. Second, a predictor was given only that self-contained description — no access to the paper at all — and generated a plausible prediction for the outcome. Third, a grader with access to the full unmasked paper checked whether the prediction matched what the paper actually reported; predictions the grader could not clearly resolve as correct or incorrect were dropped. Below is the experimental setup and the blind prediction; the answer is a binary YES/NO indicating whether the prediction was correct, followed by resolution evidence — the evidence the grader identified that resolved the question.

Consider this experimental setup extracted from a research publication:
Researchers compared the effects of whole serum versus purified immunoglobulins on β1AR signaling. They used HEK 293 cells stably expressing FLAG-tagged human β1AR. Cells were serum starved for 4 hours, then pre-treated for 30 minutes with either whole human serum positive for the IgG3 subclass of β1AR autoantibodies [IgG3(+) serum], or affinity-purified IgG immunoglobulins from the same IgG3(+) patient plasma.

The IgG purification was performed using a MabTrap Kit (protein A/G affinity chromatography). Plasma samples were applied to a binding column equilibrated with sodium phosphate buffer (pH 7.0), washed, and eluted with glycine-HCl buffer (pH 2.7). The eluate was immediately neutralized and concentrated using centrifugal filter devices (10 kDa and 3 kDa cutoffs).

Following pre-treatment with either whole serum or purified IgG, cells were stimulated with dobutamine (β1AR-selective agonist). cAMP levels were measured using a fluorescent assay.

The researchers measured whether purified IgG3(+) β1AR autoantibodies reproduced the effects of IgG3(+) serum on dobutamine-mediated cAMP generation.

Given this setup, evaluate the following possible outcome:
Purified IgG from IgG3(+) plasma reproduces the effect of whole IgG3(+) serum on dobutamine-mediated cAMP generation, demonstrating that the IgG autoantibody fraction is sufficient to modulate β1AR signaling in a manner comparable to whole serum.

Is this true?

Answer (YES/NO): YES